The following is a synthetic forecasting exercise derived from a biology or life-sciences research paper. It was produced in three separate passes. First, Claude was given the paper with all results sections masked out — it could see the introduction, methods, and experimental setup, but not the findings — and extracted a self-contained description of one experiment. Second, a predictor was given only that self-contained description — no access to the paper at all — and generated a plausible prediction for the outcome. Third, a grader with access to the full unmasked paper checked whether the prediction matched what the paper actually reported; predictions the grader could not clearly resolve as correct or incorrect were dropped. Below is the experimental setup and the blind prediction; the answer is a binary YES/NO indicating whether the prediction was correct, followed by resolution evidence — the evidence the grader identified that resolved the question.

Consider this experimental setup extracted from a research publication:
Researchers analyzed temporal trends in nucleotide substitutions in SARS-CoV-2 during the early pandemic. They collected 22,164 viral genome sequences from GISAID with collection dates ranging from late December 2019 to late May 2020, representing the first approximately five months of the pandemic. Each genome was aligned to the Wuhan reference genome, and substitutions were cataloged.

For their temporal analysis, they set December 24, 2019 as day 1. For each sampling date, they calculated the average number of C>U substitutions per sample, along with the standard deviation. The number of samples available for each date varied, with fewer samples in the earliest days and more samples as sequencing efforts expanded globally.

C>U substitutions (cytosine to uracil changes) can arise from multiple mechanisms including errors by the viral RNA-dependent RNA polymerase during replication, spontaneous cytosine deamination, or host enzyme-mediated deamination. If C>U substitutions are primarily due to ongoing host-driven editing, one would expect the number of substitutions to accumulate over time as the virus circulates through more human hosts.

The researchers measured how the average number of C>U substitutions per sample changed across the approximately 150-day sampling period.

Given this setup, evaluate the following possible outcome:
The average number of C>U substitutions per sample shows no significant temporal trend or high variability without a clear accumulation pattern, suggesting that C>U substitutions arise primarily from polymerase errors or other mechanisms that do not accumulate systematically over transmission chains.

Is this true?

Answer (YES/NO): NO